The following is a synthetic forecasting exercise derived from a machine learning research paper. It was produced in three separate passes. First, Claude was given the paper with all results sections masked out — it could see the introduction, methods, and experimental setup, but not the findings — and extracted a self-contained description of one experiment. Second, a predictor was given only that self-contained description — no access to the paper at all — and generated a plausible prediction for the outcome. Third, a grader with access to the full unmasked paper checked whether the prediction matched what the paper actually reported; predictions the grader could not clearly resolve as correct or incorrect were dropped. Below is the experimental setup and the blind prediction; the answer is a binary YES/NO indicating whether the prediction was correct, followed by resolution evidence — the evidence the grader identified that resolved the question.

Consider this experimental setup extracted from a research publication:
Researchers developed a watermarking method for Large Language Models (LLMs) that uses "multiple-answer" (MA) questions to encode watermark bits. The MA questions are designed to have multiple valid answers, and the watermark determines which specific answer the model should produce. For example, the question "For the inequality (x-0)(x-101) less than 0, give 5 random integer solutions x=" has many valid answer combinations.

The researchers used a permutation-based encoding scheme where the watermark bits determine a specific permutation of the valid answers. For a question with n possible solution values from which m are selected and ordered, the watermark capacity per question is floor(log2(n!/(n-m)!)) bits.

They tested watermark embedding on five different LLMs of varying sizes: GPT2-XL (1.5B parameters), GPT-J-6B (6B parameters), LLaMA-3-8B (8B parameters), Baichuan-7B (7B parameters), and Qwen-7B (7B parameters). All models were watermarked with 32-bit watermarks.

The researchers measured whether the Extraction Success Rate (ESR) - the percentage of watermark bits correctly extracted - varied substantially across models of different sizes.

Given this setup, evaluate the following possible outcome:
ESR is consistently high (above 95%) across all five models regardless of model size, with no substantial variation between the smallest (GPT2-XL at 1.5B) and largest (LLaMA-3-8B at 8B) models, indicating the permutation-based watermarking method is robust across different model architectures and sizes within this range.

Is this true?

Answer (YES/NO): YES